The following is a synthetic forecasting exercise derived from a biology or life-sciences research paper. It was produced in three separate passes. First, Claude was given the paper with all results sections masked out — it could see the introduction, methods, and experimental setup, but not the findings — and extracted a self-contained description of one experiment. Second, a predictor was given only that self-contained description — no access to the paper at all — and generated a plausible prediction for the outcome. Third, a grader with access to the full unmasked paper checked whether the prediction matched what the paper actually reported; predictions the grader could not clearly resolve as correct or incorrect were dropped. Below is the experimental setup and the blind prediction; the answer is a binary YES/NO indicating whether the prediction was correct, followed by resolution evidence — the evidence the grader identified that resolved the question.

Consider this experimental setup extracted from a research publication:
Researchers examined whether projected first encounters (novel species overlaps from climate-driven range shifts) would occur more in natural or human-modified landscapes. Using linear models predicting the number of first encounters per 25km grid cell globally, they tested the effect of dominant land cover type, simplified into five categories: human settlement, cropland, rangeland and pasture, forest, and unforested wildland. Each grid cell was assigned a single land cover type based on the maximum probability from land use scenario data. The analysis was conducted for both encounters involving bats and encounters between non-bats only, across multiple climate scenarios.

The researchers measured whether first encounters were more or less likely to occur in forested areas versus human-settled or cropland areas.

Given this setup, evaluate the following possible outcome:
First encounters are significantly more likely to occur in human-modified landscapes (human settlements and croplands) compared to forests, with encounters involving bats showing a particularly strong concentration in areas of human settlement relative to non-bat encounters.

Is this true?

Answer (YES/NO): NO